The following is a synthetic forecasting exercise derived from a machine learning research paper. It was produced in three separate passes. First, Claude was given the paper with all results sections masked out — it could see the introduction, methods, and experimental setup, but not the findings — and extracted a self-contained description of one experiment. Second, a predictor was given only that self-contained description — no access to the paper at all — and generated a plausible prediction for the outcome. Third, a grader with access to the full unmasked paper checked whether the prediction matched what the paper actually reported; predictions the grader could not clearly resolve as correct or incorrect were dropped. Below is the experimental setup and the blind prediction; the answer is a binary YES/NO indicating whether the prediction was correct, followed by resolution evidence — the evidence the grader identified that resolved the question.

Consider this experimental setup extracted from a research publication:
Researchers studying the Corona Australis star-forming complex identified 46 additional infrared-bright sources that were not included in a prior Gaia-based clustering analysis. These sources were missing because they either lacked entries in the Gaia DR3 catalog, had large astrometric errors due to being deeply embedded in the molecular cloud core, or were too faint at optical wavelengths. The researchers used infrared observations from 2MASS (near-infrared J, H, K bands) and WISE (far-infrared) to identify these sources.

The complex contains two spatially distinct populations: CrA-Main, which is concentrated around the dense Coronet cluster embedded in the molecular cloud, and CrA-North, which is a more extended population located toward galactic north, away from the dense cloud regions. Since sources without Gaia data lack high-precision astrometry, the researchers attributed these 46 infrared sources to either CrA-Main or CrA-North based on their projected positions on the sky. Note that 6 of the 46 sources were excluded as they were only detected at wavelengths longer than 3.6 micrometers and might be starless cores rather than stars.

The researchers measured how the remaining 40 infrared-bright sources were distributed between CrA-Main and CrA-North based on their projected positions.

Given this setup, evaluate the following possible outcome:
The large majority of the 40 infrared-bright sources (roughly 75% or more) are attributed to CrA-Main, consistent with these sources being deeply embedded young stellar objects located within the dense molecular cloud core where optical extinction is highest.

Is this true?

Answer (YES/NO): YES